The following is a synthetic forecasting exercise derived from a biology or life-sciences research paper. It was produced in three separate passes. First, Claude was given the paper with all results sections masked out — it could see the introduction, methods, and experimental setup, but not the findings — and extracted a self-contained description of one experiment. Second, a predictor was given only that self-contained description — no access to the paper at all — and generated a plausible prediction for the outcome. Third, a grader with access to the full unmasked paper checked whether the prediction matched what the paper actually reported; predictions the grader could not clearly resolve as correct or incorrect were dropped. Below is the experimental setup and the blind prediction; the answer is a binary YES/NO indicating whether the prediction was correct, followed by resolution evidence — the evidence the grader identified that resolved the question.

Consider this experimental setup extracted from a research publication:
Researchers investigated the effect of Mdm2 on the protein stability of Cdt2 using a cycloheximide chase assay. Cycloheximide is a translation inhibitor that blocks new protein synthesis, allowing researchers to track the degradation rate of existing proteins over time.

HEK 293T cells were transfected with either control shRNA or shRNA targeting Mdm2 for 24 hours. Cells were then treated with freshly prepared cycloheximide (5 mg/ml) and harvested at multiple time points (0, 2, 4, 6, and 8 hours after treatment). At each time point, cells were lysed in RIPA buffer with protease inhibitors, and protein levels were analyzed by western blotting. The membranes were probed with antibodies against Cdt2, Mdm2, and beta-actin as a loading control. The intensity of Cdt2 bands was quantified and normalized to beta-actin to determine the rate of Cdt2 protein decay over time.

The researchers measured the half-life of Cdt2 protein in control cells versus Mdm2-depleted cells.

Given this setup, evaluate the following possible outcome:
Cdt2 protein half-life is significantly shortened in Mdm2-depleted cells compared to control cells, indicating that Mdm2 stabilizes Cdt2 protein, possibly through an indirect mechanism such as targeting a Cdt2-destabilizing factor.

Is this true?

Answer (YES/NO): NO